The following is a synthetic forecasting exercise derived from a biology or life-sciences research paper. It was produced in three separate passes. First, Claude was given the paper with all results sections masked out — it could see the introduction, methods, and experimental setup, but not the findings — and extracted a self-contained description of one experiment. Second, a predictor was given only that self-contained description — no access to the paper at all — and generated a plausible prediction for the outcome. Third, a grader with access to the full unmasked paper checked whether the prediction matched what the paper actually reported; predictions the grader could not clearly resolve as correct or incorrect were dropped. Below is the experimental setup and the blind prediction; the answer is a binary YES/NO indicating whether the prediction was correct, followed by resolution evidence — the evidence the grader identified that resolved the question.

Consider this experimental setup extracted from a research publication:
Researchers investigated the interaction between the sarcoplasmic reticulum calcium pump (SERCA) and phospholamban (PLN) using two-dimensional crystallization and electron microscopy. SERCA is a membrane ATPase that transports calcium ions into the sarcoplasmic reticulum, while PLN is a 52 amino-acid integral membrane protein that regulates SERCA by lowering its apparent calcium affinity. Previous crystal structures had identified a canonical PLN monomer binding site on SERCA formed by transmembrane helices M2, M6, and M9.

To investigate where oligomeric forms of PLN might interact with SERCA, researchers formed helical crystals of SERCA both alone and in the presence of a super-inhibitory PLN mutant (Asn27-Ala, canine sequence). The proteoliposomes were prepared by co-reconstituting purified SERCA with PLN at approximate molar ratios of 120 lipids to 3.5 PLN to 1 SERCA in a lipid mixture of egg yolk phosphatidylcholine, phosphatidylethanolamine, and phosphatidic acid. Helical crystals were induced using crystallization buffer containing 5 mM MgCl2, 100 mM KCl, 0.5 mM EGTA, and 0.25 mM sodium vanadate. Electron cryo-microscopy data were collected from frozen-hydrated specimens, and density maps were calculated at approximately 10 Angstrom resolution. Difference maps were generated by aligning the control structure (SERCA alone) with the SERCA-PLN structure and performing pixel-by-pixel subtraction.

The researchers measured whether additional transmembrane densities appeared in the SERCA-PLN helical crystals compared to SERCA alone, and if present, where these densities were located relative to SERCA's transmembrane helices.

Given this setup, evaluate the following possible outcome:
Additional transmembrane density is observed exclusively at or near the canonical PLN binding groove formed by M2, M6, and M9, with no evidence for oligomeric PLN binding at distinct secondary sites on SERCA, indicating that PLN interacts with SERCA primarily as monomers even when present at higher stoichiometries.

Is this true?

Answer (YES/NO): NO